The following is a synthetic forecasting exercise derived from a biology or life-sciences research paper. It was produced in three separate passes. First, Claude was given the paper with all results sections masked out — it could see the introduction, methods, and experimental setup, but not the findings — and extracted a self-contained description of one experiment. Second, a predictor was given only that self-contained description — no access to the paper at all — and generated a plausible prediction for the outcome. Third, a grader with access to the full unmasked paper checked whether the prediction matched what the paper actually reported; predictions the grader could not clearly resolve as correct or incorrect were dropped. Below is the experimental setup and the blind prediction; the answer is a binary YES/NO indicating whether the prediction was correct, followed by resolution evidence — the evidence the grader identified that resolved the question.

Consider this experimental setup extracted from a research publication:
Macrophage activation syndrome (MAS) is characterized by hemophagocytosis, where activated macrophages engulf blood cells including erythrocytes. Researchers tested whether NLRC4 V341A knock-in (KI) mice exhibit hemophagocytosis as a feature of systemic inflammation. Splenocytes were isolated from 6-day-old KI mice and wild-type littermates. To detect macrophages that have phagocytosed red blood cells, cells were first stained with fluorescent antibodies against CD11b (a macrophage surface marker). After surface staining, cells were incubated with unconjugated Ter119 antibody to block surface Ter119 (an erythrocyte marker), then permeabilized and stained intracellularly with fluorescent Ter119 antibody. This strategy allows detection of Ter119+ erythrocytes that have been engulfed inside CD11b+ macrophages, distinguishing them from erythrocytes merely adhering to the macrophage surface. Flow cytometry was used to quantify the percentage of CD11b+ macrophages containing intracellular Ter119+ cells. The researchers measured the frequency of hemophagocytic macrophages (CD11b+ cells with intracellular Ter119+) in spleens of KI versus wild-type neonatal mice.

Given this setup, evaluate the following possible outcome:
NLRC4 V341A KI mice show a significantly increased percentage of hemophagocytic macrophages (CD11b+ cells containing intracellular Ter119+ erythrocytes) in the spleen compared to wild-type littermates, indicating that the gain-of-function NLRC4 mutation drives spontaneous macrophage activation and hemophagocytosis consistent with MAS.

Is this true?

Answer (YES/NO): YES